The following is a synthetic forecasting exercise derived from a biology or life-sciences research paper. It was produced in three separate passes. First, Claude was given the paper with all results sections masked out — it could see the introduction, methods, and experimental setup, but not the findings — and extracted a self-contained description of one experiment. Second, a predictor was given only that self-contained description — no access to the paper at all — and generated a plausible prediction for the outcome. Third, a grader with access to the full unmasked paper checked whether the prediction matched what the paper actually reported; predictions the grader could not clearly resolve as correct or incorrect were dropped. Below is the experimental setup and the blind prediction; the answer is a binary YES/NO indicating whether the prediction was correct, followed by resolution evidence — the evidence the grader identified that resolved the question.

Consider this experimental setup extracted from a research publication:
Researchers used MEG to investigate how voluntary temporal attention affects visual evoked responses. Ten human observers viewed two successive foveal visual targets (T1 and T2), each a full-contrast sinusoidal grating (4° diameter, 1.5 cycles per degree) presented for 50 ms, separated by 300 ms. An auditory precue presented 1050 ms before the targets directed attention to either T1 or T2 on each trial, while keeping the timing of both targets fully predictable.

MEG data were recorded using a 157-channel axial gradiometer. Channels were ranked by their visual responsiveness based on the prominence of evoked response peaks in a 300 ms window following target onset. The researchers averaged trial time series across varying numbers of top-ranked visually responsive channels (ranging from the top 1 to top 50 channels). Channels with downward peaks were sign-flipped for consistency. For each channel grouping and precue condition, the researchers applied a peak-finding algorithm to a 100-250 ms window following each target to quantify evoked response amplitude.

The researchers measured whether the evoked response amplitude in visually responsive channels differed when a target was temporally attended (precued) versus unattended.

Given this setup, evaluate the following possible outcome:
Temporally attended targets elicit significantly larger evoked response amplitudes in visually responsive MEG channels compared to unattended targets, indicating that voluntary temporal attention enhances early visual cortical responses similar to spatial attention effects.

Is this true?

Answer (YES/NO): NO